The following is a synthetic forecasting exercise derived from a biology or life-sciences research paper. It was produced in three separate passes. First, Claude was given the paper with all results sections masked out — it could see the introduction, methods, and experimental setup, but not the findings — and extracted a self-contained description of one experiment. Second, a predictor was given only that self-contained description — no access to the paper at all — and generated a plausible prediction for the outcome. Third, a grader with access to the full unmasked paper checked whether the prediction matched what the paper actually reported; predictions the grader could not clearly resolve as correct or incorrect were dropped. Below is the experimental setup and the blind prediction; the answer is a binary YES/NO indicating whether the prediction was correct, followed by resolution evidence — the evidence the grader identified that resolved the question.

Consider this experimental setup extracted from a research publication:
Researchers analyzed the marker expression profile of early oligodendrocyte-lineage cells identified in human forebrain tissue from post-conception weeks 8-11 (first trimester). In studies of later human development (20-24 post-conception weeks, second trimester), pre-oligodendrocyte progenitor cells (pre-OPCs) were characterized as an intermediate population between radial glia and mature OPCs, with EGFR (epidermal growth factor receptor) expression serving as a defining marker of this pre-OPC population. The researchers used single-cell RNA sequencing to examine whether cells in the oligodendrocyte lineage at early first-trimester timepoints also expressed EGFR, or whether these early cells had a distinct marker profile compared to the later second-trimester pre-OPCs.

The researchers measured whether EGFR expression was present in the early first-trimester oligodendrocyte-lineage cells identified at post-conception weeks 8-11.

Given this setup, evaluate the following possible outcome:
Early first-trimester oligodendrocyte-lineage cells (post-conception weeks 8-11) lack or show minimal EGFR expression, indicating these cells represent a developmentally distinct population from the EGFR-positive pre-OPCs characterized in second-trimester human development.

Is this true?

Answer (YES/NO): NO